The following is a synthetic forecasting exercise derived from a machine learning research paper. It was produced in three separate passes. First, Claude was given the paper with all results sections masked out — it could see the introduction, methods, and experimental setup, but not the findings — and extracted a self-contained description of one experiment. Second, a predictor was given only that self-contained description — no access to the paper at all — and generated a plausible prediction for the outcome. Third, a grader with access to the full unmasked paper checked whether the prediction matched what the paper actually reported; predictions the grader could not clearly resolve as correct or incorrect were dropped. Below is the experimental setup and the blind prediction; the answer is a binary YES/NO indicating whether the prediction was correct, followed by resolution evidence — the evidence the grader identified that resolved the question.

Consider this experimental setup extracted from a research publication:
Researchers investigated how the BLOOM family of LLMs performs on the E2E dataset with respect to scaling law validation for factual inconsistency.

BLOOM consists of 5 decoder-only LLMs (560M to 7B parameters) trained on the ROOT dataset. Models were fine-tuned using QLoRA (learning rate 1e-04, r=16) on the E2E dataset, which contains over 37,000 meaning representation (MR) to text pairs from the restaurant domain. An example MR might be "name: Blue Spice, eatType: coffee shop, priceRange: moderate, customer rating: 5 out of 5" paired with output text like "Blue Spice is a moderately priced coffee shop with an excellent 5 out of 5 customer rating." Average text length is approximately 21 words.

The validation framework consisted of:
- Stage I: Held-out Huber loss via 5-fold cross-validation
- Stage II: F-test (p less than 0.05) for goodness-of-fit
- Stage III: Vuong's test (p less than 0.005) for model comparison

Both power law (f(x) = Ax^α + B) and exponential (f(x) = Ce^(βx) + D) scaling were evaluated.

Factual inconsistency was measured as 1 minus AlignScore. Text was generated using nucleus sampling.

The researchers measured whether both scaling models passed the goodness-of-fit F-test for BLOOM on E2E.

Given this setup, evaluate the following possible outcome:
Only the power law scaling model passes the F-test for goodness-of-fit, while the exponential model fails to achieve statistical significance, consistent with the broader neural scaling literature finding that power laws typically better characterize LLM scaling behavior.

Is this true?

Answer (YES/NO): NO